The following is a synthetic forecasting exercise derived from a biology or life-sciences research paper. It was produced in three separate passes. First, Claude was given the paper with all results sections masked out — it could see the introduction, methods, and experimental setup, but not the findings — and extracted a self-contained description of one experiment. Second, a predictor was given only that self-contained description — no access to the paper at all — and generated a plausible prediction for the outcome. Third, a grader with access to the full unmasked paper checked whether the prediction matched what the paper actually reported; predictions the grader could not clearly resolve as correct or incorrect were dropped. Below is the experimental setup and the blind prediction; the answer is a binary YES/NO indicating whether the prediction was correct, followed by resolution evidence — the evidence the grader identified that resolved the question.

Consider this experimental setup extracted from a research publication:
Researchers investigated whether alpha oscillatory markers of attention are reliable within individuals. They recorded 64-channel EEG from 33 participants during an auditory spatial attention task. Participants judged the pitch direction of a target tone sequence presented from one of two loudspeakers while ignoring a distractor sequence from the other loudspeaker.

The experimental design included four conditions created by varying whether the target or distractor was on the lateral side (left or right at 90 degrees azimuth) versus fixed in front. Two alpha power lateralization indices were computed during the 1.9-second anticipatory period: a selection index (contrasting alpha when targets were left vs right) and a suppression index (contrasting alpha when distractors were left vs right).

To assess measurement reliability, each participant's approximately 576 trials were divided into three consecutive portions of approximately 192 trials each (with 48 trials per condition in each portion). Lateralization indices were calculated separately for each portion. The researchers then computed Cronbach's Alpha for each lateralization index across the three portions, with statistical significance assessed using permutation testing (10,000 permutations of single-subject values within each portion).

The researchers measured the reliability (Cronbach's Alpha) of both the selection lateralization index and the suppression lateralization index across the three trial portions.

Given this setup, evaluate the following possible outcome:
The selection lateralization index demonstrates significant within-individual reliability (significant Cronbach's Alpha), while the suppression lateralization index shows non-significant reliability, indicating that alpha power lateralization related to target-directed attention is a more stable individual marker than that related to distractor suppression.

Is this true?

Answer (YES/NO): NO